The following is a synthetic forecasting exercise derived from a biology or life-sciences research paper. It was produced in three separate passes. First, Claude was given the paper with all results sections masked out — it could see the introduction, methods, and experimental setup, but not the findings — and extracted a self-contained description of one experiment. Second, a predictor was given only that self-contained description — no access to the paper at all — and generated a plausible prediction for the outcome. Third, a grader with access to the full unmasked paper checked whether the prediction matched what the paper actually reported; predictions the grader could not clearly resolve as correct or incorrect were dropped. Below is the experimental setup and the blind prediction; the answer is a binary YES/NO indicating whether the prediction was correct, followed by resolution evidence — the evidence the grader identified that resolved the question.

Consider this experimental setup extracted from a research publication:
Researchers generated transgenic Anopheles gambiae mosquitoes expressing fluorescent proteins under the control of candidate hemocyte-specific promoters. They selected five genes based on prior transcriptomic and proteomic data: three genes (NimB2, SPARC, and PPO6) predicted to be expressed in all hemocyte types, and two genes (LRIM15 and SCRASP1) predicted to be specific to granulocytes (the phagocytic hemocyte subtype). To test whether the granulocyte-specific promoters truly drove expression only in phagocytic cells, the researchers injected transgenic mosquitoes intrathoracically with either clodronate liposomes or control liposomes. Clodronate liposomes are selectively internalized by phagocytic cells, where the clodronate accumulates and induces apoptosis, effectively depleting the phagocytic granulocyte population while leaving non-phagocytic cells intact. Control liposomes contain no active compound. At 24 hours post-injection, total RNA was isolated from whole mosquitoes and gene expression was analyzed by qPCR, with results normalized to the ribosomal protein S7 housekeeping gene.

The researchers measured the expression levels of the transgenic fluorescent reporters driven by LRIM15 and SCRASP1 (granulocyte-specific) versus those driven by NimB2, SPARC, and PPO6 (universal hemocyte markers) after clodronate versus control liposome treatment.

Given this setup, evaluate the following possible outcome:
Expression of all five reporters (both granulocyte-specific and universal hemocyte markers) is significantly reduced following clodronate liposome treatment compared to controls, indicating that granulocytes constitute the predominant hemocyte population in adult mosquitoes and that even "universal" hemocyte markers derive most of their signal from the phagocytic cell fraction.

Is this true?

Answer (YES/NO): NO